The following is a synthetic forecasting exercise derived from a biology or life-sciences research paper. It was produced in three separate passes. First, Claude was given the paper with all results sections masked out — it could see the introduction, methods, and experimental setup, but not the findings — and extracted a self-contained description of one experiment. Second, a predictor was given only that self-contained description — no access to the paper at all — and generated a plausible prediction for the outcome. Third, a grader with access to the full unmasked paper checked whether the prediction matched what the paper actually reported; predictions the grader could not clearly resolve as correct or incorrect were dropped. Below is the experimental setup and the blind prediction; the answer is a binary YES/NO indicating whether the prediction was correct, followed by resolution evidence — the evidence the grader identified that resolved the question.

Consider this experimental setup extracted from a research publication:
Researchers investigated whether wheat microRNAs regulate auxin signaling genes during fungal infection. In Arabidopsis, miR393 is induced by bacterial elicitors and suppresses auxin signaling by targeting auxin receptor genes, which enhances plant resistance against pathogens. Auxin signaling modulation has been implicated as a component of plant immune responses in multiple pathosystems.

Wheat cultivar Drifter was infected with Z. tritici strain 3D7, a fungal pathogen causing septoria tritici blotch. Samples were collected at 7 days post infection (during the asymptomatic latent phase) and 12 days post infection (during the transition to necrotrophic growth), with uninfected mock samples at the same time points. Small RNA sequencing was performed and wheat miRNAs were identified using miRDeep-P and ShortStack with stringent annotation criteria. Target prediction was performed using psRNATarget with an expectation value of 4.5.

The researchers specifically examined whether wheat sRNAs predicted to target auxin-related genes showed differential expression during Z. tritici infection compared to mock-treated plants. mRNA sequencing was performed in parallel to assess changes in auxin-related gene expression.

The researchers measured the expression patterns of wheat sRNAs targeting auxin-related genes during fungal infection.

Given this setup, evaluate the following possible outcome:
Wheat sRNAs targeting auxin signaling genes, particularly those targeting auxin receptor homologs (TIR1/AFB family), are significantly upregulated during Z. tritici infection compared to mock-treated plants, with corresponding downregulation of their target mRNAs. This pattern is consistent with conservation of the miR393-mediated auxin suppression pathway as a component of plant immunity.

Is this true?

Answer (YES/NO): NO